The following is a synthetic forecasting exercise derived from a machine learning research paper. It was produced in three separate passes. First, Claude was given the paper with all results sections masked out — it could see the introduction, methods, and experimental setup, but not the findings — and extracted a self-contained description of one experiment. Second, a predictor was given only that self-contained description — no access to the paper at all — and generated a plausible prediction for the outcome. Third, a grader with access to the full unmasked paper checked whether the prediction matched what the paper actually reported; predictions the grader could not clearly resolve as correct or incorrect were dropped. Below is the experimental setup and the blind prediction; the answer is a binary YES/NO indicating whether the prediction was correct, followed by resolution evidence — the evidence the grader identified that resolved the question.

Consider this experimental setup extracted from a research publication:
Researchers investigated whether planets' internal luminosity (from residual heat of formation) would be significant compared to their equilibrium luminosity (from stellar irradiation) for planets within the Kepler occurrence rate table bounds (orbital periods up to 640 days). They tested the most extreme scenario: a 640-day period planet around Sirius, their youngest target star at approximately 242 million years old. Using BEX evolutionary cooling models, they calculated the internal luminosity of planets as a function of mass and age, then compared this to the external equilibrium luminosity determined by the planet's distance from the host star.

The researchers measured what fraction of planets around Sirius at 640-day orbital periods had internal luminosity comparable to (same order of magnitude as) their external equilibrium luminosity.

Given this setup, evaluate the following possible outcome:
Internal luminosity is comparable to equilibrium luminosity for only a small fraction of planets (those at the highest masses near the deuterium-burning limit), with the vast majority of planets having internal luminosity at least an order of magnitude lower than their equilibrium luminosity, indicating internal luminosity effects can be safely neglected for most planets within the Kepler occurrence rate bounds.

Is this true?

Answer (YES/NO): NO